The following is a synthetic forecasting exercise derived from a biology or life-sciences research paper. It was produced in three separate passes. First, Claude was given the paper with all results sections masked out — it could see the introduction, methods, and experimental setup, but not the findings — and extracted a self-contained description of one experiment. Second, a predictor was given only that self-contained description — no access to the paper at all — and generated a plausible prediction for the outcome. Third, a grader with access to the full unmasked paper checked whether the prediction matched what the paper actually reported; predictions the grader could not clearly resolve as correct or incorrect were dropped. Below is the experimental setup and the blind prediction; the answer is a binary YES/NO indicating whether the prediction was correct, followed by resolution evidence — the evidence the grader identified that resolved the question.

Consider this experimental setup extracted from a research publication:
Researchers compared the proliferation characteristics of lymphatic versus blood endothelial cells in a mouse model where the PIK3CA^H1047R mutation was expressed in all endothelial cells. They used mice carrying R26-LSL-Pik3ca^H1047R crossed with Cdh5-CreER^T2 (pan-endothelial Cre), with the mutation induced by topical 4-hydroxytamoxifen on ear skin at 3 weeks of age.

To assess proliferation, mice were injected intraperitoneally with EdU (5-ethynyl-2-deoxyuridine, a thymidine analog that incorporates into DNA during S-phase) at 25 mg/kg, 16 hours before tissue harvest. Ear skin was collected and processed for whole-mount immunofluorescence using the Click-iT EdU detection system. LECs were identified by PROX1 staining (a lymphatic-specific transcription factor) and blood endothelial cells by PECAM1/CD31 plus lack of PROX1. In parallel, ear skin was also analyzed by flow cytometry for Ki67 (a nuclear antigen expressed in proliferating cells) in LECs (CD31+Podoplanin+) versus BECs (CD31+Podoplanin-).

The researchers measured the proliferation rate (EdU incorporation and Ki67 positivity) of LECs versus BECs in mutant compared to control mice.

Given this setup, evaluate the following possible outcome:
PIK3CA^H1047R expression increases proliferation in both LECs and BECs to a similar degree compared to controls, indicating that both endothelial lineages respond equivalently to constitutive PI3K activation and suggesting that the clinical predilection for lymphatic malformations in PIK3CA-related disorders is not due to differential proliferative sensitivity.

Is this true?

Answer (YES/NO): NO